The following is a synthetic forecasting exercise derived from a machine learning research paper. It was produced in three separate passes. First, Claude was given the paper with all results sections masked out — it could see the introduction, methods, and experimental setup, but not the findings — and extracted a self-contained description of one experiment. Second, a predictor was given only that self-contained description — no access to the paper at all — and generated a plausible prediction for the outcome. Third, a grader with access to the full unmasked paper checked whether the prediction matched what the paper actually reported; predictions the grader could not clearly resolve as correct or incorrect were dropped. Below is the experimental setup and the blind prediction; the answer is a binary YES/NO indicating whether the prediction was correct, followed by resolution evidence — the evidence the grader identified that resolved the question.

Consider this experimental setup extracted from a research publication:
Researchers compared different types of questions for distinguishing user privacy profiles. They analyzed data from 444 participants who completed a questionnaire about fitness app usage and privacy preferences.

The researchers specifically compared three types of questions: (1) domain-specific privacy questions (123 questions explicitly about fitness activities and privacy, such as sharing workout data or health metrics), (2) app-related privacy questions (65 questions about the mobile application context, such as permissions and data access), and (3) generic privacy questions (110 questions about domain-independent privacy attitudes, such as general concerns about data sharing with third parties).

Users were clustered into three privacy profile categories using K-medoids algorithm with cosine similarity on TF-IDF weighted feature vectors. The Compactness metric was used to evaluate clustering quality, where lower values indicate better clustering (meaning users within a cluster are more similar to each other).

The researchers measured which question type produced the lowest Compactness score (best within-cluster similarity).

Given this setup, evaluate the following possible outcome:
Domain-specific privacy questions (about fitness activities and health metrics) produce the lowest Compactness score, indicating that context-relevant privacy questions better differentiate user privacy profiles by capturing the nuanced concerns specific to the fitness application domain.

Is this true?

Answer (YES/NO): YES